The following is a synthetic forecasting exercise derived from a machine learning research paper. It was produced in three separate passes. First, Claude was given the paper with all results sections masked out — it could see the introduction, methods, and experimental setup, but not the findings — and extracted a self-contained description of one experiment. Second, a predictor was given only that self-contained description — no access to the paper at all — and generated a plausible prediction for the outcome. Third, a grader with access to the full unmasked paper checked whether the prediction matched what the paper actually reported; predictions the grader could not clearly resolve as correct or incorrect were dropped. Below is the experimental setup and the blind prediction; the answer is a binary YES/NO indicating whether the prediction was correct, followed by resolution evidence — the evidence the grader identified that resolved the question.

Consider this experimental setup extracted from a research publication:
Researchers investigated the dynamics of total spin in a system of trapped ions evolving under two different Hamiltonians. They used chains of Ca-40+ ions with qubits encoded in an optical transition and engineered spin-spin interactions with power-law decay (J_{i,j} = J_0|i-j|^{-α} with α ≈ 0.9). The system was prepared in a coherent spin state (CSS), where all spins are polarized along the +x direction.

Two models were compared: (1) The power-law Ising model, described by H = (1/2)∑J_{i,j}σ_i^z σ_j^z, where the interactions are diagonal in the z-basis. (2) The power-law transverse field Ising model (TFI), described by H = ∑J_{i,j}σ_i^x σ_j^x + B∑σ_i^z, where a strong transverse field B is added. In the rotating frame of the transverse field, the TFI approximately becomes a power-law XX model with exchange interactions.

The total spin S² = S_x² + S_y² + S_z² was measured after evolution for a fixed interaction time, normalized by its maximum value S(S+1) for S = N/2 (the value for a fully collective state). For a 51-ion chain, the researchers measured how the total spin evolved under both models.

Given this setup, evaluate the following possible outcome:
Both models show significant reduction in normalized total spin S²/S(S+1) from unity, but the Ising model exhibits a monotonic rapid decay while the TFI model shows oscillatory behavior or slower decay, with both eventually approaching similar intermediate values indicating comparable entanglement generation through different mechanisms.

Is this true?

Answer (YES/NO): NO